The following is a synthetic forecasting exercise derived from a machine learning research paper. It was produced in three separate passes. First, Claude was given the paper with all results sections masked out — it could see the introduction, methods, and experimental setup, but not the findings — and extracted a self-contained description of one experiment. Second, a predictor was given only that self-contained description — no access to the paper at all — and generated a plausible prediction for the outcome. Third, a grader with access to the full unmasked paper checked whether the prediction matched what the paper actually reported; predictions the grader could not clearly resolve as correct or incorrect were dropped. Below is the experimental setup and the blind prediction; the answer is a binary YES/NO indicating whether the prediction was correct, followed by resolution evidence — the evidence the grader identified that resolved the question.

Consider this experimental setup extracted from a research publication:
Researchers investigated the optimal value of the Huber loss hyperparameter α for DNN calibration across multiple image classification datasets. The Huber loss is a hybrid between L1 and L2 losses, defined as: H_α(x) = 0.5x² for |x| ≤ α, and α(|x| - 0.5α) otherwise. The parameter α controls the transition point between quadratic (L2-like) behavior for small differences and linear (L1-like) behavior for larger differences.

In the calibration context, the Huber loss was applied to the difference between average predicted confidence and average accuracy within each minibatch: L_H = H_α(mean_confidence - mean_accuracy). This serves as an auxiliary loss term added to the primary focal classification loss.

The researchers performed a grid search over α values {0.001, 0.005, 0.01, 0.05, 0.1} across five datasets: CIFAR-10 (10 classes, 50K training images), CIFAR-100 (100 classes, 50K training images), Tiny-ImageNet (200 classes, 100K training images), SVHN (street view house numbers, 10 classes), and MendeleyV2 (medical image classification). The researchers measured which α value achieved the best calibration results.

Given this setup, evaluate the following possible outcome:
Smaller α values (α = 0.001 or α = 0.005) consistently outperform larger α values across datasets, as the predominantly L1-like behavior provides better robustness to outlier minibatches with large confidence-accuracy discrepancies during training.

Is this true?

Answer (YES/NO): NO